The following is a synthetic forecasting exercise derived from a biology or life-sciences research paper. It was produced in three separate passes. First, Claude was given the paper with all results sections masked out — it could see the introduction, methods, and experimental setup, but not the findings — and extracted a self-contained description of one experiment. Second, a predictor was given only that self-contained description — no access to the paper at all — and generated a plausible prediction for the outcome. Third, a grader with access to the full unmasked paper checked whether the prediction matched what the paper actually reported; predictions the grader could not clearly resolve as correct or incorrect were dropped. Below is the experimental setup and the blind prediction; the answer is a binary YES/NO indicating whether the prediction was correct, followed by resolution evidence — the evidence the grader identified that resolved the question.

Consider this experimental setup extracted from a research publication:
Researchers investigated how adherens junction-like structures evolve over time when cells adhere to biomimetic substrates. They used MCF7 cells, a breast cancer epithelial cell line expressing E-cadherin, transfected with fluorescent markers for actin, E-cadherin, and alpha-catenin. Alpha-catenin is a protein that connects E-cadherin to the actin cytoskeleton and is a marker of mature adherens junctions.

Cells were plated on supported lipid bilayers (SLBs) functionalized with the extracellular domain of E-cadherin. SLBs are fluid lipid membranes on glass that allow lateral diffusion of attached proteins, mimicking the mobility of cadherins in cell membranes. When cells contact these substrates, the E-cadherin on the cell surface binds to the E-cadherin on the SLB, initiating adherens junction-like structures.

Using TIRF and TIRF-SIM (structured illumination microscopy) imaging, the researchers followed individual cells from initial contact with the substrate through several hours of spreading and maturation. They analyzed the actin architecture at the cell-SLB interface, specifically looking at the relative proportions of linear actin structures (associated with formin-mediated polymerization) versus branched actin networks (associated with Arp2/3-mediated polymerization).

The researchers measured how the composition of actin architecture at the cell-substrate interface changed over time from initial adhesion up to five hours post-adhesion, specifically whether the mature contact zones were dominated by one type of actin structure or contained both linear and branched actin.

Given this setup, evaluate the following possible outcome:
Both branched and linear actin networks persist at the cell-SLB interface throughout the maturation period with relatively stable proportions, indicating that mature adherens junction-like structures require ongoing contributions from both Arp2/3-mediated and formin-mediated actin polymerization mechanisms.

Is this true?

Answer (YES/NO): NO